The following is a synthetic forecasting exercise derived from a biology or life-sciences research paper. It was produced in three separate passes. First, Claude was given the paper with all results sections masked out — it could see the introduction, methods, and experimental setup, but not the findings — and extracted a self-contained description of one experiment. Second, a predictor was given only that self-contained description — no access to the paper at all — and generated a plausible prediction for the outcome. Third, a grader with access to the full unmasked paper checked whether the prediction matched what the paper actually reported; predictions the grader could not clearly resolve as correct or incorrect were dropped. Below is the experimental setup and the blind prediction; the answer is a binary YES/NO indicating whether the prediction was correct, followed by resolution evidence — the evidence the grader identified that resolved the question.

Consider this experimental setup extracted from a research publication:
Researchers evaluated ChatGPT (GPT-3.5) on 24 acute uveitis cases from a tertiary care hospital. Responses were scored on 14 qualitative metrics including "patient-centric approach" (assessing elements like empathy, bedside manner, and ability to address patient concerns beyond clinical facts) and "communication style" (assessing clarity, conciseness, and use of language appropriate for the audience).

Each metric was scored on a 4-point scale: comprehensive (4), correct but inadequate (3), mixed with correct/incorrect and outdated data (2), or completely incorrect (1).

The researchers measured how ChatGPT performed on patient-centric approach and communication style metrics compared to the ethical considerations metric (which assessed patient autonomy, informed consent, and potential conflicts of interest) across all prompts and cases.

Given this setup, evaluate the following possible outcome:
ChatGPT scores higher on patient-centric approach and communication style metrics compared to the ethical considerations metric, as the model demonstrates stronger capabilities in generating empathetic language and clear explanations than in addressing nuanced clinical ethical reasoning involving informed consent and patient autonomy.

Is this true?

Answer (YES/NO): YES